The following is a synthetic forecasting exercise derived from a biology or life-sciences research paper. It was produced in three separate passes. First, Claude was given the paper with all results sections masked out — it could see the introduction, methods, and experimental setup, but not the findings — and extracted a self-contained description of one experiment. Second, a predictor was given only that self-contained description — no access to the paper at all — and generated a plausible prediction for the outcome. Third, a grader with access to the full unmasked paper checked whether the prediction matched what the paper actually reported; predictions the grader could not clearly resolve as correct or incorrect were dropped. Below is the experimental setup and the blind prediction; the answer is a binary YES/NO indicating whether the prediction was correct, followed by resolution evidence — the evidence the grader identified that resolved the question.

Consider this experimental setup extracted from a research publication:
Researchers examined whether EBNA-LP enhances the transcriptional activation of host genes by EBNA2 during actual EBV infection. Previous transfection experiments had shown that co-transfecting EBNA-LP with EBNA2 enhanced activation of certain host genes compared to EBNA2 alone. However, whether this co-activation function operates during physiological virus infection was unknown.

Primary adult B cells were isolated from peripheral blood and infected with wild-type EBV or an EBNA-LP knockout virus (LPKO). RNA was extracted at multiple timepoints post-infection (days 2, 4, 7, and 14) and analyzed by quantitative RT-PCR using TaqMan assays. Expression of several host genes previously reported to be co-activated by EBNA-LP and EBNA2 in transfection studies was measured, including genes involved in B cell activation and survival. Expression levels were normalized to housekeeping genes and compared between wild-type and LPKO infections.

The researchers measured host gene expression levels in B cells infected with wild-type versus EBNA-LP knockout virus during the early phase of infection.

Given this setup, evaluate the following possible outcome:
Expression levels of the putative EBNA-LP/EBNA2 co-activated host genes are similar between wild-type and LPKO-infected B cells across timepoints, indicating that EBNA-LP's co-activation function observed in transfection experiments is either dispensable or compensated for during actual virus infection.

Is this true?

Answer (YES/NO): NO